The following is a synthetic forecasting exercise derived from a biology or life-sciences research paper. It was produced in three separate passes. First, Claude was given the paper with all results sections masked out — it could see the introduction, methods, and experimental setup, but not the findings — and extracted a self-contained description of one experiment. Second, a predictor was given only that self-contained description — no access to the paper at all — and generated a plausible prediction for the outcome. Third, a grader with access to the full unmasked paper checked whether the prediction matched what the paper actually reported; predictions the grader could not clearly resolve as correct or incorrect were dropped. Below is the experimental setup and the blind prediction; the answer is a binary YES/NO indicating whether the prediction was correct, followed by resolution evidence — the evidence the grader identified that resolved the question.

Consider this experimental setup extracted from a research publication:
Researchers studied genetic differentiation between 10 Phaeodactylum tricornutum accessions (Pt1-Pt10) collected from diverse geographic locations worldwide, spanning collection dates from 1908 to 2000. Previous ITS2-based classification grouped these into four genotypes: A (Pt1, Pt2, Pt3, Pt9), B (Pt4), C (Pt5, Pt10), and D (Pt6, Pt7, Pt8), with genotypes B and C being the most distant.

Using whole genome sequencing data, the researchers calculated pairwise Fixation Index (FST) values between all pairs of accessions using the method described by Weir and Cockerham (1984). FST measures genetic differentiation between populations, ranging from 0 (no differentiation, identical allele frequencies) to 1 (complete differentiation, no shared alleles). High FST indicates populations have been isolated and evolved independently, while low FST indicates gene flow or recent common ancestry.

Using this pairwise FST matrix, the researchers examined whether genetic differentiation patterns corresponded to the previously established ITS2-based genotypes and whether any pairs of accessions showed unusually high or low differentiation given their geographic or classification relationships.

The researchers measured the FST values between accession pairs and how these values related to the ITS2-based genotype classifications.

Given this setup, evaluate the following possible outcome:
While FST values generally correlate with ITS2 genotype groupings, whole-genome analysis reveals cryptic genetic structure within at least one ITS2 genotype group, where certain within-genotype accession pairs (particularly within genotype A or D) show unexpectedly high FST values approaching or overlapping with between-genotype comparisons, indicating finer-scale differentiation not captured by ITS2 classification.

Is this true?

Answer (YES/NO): NO